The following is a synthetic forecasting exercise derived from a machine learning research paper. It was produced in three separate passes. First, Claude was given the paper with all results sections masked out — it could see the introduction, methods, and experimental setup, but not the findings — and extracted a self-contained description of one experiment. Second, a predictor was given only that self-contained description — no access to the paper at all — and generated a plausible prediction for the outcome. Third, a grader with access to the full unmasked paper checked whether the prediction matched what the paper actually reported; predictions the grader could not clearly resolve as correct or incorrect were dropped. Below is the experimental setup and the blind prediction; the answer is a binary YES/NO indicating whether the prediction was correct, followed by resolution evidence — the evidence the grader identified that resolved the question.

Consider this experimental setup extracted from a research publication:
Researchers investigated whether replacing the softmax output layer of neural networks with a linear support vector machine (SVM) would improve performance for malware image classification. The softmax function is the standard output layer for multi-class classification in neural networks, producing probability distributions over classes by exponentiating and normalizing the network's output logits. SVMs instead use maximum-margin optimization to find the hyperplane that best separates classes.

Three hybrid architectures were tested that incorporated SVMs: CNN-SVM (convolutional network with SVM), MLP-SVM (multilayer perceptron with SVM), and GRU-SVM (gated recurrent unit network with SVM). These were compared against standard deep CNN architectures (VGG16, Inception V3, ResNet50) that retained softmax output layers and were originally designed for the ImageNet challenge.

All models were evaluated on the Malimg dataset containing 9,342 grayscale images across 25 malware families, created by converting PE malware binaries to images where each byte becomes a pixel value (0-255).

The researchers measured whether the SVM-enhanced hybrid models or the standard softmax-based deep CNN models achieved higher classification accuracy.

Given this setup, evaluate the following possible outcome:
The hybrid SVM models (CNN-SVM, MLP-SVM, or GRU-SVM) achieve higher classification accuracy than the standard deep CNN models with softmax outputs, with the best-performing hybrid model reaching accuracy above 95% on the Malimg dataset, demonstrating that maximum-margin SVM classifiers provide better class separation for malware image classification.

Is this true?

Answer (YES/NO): NO